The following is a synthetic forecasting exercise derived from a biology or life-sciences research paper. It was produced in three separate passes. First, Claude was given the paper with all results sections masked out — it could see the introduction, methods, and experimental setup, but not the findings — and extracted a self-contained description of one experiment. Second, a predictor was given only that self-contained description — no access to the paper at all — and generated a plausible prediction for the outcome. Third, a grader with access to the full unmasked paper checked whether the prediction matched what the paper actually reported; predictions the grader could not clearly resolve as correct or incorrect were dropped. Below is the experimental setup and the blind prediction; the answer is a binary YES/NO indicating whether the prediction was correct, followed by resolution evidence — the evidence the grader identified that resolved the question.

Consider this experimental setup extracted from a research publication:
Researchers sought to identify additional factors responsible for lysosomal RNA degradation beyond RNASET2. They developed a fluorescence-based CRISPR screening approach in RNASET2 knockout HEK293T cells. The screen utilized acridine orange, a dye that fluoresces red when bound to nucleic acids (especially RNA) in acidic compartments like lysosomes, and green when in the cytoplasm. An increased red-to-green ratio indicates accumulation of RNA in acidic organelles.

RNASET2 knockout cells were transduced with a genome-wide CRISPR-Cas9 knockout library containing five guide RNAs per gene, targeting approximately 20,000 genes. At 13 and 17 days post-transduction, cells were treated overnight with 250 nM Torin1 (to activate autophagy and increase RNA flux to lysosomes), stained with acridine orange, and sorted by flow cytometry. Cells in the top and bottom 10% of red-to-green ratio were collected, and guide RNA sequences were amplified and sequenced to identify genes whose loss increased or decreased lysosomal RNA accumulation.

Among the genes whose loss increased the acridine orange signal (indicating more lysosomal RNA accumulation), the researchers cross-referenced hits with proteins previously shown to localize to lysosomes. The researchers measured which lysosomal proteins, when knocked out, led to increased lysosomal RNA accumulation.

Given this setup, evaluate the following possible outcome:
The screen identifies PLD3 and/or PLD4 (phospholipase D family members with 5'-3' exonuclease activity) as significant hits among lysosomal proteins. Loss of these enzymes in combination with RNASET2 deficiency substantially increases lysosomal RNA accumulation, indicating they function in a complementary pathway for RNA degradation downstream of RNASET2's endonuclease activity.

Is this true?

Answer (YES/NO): YES